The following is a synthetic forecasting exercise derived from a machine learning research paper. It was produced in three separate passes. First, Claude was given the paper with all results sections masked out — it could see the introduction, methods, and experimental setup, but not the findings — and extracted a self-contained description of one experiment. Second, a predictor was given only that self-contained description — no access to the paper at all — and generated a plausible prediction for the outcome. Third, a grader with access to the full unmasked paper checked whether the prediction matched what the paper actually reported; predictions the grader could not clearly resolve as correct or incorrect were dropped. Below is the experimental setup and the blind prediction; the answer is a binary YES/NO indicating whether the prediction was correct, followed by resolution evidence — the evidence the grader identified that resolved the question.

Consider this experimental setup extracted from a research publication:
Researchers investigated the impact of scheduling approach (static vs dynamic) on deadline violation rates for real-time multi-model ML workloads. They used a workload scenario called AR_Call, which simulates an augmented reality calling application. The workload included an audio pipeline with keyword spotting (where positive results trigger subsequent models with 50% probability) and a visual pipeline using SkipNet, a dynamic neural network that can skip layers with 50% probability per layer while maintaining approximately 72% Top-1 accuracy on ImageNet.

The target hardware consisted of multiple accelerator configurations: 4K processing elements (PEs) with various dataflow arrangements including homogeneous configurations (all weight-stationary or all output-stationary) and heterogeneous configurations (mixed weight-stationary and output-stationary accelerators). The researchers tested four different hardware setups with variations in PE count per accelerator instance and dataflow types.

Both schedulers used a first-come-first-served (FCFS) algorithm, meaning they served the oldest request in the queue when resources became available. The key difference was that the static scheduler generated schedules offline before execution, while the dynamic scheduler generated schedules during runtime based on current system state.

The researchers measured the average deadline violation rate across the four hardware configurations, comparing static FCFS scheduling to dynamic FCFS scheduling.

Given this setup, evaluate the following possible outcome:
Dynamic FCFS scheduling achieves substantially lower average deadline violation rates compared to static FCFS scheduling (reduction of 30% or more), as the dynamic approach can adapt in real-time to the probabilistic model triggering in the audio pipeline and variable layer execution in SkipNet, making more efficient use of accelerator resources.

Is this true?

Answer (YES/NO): YES